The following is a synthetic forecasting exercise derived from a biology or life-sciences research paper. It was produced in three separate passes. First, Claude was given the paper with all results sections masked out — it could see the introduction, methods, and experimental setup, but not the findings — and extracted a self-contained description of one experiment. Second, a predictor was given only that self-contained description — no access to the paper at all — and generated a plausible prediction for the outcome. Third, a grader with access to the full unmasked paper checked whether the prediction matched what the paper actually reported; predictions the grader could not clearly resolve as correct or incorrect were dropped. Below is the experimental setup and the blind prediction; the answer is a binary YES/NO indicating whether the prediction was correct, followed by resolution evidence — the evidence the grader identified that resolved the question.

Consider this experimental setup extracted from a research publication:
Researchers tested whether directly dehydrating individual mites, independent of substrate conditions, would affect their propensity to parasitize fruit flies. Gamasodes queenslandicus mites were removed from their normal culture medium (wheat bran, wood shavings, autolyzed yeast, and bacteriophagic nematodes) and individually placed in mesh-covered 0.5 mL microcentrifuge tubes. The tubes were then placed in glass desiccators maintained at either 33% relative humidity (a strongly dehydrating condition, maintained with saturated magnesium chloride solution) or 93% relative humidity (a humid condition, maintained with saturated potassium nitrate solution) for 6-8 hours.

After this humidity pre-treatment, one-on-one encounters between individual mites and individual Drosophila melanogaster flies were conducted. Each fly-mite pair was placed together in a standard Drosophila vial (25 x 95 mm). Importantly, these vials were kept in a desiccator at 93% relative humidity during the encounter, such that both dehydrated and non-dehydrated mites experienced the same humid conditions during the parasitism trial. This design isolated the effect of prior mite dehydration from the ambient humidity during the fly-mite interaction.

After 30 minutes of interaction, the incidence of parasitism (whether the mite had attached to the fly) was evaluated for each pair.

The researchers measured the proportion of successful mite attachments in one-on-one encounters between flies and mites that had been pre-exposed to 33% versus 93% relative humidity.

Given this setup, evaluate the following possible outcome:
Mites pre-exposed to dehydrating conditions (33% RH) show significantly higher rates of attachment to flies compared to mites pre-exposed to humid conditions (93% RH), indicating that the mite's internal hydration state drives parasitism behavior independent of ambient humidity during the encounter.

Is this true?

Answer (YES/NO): YES